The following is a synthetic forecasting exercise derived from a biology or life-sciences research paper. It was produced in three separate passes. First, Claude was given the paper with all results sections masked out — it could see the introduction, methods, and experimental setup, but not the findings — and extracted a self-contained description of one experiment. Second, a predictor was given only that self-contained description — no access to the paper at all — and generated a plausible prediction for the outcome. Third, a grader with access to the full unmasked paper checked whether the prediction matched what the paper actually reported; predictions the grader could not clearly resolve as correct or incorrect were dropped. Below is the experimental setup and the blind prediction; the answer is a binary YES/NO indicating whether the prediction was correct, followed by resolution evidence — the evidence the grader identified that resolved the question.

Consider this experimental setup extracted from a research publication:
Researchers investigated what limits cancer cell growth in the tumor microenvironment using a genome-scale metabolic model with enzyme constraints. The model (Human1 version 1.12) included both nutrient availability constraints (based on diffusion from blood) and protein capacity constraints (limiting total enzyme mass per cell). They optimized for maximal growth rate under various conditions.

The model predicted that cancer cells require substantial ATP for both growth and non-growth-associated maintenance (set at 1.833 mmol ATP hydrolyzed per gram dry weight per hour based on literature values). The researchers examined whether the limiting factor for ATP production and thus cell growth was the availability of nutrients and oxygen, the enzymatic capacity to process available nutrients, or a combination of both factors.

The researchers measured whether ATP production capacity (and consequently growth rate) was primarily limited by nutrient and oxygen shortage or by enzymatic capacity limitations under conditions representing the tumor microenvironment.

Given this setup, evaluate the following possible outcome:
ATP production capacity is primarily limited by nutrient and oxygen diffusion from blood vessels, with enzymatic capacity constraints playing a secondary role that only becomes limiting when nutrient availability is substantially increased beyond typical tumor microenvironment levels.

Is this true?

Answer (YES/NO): NO